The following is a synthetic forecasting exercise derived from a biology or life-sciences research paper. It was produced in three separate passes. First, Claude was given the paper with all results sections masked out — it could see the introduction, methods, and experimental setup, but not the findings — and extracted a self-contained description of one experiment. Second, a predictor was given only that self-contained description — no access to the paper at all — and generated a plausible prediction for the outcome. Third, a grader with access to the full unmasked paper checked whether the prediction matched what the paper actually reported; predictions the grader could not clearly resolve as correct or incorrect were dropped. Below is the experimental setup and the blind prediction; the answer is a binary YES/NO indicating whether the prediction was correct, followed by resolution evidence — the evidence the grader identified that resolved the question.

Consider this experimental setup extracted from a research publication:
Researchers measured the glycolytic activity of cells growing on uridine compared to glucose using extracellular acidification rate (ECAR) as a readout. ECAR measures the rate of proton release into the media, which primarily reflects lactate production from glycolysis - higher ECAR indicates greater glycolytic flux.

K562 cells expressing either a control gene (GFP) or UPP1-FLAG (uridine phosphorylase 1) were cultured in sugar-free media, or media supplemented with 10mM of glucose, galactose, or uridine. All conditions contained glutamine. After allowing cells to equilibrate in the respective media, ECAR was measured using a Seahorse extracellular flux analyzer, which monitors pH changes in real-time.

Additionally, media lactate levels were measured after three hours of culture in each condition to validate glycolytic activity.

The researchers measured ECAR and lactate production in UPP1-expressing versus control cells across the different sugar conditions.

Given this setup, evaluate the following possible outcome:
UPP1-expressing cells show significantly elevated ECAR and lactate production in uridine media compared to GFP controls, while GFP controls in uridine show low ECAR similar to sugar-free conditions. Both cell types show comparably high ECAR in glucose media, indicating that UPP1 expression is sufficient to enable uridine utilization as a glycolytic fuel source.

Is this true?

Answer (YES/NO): YES